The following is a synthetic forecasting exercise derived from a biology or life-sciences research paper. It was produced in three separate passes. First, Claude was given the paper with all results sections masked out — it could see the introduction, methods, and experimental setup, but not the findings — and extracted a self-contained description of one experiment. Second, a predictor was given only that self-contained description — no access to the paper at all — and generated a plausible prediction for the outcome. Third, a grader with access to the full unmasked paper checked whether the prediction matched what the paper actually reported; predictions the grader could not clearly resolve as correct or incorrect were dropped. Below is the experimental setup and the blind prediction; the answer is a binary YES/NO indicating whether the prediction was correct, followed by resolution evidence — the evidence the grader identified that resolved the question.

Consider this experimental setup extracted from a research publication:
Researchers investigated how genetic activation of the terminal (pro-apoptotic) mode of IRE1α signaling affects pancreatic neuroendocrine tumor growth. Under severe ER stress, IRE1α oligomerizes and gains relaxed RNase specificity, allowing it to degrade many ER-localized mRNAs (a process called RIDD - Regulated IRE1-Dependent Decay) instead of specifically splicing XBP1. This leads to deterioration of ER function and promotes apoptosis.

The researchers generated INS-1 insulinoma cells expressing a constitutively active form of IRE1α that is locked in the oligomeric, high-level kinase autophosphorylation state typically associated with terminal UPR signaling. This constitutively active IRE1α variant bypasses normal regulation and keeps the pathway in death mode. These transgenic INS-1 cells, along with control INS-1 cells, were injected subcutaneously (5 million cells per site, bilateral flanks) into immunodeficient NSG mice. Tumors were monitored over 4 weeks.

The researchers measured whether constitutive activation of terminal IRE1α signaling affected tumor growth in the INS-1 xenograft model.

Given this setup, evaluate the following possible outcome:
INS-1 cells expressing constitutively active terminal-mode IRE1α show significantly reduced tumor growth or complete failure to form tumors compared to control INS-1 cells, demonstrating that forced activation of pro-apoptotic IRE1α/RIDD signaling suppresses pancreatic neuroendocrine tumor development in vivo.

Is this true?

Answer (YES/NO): YES